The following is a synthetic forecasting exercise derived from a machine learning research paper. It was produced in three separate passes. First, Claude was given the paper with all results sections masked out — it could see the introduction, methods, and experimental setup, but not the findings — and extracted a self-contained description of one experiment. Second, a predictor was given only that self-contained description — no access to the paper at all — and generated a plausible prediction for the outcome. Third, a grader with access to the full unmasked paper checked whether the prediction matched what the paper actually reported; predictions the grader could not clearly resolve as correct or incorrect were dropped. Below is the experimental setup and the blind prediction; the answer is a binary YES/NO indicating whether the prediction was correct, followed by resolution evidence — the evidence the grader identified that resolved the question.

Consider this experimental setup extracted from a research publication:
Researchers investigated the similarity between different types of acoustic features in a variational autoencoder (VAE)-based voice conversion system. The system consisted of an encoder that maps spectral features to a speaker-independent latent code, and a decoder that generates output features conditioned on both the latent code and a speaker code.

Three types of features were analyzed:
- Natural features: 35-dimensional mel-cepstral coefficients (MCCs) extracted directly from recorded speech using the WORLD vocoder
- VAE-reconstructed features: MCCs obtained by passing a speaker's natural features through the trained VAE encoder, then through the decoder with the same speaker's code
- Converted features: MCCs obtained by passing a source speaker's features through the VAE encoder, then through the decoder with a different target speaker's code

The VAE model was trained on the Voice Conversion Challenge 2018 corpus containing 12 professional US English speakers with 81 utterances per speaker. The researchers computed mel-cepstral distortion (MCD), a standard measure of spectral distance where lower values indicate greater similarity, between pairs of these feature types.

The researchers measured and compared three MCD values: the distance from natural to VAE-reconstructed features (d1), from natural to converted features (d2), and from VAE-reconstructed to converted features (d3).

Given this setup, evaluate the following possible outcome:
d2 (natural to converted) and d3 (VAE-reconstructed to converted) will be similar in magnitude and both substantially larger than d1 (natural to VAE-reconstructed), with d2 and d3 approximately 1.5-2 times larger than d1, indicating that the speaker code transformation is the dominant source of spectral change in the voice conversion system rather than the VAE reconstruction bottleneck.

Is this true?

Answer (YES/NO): NO